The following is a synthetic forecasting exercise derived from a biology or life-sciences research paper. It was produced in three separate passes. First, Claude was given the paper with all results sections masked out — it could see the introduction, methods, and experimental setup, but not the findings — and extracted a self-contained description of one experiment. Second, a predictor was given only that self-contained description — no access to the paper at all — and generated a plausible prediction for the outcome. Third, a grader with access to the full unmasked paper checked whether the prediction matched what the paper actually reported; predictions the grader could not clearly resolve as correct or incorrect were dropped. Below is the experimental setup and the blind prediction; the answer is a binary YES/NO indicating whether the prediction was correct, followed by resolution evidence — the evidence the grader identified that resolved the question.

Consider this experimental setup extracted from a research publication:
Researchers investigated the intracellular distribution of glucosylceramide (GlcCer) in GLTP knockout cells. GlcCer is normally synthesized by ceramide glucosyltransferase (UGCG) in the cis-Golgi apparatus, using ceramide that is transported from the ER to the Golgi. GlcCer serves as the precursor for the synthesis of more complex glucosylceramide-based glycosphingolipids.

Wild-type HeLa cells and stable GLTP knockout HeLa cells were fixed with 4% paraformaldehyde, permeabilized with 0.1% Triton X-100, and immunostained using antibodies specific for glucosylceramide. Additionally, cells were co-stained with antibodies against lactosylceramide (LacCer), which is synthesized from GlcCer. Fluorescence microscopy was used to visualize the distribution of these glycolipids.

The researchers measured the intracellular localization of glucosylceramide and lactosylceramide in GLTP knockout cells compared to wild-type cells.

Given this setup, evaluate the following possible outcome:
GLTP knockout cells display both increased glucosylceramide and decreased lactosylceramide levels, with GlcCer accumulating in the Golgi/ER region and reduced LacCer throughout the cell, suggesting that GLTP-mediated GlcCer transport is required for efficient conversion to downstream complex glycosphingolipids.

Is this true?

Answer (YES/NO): NO